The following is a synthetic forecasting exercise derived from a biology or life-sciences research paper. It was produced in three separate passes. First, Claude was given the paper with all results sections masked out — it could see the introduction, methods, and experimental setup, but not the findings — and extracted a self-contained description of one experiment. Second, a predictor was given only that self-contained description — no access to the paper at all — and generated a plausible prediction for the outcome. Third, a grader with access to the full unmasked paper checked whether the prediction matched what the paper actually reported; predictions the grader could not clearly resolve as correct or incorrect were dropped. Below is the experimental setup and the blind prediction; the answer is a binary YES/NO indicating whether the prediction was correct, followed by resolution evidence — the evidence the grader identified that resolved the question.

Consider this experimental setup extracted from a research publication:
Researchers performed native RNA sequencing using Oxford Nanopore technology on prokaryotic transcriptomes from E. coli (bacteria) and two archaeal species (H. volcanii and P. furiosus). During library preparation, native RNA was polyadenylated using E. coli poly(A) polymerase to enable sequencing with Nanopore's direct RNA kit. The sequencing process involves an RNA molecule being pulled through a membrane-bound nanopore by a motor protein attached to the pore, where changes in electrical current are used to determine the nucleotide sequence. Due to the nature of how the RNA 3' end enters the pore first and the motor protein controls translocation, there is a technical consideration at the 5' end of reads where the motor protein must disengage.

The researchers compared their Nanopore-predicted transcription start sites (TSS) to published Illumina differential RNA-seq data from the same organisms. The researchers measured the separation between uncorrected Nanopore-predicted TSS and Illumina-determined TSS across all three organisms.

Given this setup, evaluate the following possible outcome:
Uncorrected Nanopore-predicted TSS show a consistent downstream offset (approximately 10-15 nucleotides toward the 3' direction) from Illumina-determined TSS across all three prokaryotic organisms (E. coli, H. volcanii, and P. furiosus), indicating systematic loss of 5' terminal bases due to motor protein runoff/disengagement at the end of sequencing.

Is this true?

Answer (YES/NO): YES